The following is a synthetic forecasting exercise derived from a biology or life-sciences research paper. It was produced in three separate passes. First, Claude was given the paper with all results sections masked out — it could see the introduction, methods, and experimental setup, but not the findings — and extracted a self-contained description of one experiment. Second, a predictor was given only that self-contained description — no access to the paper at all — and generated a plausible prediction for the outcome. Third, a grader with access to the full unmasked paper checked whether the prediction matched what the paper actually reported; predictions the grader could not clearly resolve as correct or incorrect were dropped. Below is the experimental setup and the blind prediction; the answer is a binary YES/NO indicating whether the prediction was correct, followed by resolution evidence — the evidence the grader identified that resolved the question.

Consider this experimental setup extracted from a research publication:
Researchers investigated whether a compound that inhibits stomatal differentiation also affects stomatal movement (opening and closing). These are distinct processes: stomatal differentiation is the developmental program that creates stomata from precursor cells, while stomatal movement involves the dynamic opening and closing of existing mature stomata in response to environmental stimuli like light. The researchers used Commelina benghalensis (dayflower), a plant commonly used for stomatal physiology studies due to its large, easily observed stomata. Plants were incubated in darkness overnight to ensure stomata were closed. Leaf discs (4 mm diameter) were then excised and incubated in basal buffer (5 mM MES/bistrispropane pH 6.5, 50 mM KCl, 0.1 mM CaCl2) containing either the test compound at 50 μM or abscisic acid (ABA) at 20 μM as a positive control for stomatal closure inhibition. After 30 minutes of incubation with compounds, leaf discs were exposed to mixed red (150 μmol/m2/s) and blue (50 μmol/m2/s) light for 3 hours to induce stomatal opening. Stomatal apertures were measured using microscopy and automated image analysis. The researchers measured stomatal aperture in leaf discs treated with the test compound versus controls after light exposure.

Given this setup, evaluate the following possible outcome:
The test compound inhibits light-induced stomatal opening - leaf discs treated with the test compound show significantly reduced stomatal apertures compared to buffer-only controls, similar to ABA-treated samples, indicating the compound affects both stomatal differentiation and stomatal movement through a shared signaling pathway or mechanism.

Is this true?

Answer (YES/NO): NO